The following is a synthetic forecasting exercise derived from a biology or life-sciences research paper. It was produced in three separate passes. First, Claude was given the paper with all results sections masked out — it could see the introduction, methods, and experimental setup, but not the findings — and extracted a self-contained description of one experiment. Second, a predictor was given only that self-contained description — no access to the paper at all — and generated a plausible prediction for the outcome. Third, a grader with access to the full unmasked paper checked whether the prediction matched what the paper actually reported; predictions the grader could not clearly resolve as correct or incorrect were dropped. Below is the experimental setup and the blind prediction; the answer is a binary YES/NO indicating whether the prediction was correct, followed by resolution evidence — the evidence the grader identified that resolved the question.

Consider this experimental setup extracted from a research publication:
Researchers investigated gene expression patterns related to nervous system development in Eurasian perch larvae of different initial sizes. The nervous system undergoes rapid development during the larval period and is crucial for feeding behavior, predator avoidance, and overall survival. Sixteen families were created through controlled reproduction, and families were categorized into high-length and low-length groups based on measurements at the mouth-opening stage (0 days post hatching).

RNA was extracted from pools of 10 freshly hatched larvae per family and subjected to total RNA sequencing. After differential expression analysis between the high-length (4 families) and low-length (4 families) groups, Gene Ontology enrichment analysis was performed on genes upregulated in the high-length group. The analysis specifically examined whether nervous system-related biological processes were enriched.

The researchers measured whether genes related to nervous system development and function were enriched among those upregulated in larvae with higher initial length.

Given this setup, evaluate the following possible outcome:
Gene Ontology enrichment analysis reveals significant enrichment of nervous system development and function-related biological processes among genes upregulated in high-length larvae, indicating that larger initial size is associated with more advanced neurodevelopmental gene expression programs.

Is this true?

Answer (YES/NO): NO